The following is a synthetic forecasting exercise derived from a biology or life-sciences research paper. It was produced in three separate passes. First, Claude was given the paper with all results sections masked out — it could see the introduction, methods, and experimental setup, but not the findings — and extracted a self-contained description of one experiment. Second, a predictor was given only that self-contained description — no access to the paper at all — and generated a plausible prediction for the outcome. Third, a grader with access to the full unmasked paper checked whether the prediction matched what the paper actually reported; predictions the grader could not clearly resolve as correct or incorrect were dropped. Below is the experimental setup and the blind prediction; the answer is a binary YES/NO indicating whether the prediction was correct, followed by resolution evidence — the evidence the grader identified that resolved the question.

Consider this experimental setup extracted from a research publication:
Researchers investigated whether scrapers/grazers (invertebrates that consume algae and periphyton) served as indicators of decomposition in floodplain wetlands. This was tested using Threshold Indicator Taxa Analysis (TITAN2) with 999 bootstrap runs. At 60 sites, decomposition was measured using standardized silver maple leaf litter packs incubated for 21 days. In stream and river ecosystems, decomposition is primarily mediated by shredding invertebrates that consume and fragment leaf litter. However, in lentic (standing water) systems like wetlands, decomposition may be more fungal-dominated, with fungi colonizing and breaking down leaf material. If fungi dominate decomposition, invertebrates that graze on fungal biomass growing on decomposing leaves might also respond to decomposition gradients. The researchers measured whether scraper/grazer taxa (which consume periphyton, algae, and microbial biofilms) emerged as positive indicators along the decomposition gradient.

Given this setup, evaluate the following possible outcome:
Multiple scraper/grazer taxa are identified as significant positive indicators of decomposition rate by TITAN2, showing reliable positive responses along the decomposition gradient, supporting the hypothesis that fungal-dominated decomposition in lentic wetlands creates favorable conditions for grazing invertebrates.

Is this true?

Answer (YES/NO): YES